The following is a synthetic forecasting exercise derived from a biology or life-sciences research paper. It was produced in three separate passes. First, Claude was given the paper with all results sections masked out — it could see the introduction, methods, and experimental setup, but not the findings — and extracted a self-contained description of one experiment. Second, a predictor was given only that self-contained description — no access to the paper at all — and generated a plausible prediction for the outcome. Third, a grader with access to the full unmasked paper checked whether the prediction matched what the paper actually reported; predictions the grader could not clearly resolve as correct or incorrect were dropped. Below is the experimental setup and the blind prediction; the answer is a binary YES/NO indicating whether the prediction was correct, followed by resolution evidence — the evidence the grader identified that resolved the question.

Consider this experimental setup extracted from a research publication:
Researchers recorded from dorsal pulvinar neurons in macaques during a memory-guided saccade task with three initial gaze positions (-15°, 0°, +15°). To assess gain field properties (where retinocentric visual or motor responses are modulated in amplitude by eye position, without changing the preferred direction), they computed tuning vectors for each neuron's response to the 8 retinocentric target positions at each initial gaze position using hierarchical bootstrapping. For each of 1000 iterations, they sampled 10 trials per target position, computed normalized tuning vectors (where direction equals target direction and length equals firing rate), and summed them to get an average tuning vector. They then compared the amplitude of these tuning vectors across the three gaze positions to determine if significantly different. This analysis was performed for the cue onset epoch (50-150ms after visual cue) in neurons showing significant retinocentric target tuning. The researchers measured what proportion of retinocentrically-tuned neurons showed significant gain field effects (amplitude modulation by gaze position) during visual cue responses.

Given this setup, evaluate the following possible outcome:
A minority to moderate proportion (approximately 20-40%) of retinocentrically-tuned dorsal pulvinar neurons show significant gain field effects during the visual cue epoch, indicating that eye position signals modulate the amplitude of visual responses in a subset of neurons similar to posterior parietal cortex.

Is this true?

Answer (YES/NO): NO